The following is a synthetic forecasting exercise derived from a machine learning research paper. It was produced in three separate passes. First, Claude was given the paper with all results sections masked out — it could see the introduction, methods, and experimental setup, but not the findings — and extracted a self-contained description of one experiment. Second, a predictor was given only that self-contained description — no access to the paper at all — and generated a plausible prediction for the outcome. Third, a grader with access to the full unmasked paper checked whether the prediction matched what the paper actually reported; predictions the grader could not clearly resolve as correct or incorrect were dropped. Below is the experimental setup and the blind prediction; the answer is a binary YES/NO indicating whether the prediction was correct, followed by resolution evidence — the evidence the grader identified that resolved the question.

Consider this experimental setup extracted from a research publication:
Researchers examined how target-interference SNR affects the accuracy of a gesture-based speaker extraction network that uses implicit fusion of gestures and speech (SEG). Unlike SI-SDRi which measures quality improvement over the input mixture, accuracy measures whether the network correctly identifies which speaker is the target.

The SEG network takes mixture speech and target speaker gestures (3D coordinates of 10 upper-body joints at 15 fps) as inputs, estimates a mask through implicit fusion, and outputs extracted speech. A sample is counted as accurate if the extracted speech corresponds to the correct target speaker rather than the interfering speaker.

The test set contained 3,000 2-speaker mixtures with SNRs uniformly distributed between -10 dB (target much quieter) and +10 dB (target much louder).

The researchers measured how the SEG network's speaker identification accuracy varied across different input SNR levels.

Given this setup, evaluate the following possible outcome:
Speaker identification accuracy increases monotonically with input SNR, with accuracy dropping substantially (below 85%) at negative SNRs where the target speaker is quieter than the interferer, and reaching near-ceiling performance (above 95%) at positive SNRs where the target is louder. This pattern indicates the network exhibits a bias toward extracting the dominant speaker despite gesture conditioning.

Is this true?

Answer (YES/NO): NO